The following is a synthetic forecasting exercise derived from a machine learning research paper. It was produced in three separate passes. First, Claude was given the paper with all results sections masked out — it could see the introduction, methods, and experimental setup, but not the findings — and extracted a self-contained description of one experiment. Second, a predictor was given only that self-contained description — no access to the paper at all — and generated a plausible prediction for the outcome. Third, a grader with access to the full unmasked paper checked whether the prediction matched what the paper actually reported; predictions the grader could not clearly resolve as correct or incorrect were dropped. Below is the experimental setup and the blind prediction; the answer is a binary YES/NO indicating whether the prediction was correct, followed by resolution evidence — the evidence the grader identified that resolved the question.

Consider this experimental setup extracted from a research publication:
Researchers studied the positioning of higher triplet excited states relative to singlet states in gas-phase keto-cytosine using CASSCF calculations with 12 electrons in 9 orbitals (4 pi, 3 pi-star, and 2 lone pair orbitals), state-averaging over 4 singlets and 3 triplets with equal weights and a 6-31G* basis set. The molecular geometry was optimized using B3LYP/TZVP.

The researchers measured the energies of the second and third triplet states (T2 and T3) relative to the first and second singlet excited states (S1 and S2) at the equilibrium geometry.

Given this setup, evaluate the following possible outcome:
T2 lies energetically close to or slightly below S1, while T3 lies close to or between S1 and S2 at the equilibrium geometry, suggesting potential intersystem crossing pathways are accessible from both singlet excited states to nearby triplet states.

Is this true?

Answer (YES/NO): NO